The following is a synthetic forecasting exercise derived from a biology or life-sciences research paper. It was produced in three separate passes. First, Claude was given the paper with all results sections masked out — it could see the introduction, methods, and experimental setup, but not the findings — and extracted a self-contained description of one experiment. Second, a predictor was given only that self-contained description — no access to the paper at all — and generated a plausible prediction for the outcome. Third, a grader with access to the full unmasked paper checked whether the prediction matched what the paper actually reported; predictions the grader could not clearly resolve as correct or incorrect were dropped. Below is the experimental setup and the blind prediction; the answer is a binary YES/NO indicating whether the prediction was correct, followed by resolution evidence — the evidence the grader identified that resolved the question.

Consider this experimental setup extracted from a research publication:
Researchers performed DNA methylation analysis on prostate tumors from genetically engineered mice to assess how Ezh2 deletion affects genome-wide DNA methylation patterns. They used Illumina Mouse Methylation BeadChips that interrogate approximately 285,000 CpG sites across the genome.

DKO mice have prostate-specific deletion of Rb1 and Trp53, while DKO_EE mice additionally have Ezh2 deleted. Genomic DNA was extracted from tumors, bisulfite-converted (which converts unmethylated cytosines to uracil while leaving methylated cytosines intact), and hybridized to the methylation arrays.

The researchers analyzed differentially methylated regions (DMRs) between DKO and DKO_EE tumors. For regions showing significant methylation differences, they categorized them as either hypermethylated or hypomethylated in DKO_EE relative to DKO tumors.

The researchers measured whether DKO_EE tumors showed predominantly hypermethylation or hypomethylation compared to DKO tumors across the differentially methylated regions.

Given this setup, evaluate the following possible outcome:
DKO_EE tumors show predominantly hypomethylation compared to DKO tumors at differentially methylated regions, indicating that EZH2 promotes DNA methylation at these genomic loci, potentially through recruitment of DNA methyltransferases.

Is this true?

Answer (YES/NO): YES